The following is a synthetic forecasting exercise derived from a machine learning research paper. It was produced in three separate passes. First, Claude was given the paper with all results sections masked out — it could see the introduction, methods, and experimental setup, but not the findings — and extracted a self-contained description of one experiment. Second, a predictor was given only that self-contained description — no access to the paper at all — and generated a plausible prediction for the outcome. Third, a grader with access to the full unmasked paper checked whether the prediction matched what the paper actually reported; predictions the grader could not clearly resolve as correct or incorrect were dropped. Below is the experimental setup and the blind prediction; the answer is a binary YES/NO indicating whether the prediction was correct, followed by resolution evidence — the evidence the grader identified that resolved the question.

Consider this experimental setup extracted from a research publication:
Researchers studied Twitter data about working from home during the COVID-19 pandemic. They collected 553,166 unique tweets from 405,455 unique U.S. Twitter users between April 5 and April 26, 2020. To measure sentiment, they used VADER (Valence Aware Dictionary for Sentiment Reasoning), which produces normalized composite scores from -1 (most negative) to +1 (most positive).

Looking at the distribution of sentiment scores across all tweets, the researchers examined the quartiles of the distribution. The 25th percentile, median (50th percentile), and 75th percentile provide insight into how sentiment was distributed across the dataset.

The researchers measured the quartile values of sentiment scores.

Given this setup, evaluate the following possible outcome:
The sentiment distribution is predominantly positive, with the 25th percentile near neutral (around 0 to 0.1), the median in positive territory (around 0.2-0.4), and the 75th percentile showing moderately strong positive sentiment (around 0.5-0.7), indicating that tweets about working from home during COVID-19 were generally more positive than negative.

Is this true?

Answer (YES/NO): YES